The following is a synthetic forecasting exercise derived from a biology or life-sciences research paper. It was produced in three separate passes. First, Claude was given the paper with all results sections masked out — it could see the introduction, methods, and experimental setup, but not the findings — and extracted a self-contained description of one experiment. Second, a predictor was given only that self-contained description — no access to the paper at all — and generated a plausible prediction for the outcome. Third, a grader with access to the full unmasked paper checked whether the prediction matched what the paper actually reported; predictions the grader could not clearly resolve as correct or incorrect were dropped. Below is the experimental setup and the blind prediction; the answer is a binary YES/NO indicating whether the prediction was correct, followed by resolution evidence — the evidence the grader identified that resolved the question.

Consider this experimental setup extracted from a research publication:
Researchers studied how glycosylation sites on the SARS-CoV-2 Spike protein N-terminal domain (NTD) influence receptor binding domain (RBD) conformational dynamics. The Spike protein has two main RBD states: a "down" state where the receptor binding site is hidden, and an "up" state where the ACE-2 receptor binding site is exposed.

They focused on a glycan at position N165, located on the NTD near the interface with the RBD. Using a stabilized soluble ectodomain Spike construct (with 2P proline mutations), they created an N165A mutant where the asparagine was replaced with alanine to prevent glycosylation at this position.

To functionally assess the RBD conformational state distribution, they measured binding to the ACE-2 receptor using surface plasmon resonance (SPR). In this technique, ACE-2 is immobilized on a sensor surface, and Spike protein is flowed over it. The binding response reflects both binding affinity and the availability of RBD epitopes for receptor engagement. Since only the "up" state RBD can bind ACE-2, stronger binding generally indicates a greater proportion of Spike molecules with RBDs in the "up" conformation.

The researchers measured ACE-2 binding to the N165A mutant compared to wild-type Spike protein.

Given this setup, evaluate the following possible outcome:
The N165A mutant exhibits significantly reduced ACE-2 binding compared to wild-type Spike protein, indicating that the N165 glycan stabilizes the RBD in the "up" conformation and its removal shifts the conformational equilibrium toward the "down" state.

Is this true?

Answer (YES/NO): NO